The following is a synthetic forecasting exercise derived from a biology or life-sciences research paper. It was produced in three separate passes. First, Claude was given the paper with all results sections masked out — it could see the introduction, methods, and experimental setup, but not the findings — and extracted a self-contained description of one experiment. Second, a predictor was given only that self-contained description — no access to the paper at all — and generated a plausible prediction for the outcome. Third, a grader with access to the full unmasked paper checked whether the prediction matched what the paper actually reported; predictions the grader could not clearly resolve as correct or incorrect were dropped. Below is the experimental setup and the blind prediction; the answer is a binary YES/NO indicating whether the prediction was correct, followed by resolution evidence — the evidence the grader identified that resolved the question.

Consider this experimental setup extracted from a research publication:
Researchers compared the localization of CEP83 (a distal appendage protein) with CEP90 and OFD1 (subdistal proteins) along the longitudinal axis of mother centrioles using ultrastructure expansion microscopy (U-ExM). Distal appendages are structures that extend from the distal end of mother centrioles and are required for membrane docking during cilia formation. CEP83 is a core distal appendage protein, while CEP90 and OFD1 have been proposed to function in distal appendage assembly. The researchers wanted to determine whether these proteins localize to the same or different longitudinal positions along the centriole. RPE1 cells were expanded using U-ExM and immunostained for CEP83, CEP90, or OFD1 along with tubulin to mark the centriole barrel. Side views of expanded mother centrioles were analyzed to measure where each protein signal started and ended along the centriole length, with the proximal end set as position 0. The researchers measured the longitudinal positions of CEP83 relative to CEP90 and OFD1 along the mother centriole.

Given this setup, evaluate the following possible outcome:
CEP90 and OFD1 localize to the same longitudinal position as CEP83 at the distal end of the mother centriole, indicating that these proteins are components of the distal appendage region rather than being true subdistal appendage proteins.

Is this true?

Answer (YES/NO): NO